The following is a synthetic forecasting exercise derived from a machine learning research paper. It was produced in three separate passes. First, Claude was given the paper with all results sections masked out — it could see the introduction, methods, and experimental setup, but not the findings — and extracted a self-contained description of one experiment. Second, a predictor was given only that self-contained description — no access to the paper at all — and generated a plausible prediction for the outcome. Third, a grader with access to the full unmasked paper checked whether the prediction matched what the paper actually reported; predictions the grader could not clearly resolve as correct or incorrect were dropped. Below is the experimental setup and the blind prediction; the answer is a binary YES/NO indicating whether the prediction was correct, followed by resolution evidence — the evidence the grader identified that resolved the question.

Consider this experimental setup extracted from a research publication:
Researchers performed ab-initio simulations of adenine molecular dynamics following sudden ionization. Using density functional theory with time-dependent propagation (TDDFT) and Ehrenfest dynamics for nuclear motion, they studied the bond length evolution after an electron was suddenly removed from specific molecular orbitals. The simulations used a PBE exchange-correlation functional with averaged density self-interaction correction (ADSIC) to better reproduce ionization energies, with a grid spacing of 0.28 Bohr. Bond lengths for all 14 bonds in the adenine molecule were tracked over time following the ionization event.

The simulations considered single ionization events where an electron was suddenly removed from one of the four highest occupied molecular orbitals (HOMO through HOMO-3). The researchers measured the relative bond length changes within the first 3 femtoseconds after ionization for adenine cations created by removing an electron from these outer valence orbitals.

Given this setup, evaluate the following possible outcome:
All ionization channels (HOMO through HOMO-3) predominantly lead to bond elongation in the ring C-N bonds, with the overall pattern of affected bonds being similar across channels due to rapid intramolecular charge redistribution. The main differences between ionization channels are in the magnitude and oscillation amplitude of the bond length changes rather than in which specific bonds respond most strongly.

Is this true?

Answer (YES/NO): NO